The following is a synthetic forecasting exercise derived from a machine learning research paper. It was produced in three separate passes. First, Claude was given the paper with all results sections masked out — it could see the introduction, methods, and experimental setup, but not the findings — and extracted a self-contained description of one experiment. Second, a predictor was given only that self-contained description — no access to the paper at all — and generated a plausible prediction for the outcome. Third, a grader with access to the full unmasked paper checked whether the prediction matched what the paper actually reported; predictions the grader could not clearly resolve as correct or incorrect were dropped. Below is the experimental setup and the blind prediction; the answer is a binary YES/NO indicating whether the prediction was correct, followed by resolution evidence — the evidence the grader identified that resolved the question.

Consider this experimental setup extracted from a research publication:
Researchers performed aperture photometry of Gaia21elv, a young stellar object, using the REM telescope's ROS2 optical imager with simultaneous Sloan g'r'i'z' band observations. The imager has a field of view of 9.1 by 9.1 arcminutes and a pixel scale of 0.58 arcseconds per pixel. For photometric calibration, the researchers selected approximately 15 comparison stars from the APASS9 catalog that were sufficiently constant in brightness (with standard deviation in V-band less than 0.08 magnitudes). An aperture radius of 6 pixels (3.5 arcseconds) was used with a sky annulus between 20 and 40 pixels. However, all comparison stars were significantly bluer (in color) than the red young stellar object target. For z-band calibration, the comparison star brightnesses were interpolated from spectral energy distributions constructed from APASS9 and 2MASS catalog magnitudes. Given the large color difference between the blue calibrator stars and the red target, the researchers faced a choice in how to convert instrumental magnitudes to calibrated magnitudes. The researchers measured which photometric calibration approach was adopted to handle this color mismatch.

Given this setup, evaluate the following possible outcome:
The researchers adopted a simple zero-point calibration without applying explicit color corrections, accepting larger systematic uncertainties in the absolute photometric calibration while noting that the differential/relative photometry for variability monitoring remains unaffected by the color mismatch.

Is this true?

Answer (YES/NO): NO